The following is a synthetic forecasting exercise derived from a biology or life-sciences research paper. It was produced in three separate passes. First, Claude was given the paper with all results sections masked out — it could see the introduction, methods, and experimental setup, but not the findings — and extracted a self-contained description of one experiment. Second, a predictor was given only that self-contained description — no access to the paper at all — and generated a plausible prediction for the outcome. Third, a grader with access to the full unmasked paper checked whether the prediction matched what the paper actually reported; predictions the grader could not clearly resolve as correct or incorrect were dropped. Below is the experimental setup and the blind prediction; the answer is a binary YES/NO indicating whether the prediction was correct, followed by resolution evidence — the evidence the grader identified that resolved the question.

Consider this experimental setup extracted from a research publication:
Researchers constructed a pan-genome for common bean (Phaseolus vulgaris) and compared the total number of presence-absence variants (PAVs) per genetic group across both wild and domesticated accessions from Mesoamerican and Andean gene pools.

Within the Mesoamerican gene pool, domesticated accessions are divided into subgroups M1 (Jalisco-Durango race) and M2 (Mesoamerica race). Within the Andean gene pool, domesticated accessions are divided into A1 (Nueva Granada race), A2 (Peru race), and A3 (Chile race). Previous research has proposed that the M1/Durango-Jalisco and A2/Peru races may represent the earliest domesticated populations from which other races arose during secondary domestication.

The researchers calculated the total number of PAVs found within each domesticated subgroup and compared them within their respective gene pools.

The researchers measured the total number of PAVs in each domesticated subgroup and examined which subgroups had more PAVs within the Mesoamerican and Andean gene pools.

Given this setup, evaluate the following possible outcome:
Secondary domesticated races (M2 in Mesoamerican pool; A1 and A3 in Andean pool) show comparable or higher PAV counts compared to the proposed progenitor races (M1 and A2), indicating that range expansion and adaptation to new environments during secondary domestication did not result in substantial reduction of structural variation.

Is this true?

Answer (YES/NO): NO